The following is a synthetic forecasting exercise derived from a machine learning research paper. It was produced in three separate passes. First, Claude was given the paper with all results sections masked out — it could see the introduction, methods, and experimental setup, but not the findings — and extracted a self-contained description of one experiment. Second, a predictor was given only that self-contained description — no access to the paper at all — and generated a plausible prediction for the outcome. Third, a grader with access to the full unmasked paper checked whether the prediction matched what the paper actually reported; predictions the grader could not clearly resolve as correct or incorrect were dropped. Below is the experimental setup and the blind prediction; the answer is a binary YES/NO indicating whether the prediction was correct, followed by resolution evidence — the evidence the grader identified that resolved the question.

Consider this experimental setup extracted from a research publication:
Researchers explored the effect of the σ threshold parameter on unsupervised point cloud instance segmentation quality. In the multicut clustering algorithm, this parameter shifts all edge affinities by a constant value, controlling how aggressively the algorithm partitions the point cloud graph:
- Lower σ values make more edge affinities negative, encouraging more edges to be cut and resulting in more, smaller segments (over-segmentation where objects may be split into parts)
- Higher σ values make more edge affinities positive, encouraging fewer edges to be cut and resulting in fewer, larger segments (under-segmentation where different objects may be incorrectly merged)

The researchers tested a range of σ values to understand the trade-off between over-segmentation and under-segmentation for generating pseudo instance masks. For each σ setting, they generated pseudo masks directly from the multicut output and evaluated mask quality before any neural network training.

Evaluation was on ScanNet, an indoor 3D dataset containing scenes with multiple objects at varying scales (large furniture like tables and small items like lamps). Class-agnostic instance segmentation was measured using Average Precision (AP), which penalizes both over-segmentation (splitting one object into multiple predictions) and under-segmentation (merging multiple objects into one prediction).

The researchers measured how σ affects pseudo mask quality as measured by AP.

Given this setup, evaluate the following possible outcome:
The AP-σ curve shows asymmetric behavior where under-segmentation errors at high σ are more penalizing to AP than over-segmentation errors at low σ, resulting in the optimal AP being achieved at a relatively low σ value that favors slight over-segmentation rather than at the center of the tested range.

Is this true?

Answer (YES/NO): YES